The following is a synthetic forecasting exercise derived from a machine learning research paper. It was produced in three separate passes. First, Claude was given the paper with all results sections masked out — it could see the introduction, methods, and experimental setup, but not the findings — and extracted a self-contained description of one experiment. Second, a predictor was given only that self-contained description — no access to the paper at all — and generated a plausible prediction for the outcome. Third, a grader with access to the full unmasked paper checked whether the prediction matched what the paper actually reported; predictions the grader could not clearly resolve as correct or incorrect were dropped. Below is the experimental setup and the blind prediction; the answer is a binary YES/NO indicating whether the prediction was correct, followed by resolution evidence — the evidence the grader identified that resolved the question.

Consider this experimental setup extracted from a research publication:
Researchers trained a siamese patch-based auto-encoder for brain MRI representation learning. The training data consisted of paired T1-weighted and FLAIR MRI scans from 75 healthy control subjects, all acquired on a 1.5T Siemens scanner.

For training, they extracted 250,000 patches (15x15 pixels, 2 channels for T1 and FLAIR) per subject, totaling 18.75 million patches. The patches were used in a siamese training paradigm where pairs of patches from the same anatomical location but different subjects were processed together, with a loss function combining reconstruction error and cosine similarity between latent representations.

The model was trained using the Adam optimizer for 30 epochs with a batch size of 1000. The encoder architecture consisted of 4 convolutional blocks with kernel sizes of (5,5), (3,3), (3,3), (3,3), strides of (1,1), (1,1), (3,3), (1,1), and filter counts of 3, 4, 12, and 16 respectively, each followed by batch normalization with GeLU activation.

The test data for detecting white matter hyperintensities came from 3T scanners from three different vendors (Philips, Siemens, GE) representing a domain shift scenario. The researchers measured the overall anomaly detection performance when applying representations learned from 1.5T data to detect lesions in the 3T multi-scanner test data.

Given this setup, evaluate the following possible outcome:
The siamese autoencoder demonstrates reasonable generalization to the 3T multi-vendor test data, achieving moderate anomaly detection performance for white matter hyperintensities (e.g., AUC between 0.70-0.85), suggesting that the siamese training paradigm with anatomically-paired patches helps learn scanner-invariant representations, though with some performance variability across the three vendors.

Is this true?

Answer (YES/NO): YES